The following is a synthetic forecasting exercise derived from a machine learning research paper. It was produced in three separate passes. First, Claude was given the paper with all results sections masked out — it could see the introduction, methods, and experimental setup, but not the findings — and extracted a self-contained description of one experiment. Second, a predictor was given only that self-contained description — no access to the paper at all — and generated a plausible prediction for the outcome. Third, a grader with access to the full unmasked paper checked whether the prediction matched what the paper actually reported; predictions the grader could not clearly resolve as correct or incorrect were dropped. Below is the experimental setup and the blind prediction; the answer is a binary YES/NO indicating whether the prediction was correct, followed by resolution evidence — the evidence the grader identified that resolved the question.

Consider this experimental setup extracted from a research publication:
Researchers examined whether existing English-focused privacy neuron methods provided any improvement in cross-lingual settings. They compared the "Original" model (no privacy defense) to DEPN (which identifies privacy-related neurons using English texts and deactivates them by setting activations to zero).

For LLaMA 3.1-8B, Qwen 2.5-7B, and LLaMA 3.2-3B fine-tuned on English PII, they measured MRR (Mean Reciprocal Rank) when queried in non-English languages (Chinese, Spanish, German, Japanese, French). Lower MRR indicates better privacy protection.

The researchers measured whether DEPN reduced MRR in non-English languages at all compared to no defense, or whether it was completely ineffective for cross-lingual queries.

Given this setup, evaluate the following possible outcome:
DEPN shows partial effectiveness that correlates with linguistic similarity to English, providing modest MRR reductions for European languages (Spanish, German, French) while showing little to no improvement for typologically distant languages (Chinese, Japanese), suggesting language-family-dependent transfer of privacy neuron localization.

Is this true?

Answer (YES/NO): NO